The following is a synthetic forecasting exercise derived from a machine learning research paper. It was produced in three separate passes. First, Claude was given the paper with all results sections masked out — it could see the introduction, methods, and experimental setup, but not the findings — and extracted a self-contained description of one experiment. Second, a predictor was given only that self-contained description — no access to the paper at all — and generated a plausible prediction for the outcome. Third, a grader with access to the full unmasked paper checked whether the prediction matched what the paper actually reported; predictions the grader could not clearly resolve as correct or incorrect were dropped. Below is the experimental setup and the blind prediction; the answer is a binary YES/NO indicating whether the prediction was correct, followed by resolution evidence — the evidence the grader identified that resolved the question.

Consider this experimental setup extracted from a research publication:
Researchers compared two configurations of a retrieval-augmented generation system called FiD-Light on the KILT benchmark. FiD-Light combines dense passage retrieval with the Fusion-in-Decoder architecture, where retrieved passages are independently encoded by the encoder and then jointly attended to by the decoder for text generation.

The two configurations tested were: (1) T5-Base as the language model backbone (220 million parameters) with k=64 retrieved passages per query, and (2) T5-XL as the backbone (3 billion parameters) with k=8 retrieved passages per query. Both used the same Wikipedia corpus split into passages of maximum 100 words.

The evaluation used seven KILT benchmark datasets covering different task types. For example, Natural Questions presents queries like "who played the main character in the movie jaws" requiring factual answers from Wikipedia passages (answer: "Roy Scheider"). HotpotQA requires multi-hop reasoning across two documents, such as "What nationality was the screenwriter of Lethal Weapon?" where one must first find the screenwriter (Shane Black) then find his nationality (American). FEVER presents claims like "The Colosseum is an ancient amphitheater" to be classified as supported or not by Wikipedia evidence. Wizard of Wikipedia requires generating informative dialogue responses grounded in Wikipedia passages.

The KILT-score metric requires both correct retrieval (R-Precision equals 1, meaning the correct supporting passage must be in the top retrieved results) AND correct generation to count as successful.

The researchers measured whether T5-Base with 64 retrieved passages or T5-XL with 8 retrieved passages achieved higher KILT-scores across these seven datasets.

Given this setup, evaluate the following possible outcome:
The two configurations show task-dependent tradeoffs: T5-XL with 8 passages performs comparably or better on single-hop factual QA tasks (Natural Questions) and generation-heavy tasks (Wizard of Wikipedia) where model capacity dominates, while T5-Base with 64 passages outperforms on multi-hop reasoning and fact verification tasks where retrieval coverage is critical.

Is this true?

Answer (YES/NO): NO